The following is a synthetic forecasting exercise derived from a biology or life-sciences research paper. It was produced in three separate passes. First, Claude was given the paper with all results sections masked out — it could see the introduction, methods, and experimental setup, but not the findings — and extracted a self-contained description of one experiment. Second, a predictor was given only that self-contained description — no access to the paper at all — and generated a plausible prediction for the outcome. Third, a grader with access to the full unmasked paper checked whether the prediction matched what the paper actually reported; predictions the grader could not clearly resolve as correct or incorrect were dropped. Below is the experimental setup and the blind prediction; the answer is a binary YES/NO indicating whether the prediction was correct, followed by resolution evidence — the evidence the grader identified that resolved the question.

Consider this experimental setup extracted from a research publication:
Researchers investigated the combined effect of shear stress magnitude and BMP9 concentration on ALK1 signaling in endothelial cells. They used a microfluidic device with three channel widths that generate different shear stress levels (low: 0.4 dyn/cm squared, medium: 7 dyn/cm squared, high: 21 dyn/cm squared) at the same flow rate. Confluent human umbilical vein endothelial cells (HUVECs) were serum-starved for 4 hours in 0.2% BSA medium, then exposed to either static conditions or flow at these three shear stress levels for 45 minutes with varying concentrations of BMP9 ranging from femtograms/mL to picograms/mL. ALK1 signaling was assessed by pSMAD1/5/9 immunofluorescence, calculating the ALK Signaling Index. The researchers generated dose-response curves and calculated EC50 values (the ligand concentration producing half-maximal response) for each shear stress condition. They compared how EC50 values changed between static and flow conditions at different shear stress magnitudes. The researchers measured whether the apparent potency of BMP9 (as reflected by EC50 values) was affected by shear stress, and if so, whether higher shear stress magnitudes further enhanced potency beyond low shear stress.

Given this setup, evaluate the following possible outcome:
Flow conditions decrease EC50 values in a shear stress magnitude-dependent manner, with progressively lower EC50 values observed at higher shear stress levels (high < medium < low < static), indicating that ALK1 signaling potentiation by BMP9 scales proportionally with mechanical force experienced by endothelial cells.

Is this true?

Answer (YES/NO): NO